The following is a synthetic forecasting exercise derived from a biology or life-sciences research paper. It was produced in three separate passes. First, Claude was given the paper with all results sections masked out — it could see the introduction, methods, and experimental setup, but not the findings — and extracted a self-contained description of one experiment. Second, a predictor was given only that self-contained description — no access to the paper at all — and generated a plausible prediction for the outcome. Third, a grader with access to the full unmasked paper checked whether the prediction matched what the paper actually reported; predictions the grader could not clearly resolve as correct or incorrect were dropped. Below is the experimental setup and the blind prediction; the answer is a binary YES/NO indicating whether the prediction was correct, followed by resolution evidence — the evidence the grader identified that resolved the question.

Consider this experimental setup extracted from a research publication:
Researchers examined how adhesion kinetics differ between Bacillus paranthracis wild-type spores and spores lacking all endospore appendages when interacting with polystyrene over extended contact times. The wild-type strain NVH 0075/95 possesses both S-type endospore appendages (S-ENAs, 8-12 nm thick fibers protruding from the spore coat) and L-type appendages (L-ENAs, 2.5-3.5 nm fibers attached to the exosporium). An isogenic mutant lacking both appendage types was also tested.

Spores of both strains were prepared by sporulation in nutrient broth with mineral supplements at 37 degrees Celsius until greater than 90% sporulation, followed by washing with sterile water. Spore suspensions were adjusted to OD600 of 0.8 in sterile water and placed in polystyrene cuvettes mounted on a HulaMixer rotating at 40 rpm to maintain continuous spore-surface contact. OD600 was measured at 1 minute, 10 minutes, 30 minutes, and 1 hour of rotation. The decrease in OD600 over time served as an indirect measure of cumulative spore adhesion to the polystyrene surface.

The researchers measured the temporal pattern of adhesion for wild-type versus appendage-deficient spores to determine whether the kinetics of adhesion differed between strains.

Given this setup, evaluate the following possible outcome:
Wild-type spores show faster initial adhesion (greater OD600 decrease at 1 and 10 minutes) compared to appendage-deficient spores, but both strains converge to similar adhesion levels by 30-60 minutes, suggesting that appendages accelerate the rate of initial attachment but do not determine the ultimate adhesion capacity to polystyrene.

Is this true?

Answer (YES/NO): NO